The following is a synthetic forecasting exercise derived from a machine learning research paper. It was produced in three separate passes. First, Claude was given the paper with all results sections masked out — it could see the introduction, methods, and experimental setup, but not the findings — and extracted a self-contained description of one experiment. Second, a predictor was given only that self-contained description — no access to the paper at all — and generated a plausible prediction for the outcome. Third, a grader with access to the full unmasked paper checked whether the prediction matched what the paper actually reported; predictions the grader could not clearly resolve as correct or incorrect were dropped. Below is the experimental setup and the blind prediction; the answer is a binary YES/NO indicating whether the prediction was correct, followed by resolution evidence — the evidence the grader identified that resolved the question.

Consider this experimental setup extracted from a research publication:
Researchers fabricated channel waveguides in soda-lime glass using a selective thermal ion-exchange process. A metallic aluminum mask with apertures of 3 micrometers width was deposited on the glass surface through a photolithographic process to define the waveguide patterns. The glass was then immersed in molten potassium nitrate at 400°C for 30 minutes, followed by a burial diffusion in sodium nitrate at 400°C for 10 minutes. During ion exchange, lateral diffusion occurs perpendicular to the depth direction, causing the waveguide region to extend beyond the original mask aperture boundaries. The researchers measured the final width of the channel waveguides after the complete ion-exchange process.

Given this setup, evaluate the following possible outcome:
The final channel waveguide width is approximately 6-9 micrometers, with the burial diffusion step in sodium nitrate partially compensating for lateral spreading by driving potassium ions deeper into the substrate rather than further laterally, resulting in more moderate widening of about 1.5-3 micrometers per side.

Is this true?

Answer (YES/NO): YES